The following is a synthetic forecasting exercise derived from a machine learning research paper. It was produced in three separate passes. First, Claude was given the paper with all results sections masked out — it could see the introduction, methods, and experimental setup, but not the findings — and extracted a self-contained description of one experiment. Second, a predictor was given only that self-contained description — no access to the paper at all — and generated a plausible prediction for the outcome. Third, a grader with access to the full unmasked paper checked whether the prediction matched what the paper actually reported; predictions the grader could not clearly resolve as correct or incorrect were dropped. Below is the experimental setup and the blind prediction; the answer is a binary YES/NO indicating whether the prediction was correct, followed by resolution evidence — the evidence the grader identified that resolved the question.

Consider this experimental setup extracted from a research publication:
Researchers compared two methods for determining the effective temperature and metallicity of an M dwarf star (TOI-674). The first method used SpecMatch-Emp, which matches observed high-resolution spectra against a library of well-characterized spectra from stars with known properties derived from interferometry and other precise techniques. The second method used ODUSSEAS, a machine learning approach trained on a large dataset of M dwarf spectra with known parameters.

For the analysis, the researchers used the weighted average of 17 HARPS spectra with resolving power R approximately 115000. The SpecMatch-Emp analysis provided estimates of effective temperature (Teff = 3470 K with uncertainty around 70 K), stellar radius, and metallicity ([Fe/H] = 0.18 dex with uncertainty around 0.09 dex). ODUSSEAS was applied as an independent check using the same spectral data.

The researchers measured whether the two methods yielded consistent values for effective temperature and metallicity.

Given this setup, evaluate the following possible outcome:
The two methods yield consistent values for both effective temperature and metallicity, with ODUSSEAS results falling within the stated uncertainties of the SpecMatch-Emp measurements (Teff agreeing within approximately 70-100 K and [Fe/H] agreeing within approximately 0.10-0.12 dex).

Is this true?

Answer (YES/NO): NO